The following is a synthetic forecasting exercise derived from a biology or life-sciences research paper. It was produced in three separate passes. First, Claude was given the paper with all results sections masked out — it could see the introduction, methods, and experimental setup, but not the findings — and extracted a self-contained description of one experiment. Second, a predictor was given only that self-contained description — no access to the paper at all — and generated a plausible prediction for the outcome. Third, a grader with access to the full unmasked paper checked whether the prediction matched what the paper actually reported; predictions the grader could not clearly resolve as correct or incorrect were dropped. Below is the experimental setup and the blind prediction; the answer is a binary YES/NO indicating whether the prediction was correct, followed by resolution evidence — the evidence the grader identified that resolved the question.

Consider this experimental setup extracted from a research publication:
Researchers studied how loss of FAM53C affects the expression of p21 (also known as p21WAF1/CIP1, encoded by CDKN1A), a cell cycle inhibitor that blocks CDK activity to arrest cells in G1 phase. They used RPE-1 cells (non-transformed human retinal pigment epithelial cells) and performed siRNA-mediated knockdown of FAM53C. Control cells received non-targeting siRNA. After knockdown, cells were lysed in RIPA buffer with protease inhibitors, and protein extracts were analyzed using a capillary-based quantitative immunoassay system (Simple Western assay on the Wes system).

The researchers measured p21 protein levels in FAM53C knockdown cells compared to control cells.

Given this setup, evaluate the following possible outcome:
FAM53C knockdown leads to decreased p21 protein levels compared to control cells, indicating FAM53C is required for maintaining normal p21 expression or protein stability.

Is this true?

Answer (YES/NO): NO